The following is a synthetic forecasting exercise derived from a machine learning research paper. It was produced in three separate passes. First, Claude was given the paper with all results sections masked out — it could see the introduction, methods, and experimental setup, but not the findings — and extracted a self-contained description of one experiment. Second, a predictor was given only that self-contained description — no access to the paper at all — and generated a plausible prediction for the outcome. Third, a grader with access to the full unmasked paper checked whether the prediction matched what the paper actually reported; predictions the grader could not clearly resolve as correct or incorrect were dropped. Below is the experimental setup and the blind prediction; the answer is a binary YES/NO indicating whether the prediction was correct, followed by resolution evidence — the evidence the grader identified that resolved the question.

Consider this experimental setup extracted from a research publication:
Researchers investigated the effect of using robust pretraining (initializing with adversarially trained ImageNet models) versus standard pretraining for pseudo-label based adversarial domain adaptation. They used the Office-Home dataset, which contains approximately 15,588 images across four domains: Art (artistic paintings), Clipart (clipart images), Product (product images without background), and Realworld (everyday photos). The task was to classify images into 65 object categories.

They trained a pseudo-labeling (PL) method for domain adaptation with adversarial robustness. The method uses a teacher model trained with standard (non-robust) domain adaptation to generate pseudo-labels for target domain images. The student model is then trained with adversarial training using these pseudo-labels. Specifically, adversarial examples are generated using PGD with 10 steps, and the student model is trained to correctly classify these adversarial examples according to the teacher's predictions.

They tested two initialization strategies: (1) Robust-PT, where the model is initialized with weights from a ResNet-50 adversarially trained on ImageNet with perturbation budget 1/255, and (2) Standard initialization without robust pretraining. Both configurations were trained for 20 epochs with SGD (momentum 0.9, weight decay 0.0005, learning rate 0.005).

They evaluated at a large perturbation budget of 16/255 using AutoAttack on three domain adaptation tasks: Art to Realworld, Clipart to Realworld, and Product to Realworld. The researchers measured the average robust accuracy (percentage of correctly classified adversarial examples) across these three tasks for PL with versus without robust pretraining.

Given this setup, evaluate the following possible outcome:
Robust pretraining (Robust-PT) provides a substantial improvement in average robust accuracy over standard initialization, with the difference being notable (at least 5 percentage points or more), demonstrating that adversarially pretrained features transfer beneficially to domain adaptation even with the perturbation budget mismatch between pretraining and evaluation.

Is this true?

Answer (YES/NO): YES